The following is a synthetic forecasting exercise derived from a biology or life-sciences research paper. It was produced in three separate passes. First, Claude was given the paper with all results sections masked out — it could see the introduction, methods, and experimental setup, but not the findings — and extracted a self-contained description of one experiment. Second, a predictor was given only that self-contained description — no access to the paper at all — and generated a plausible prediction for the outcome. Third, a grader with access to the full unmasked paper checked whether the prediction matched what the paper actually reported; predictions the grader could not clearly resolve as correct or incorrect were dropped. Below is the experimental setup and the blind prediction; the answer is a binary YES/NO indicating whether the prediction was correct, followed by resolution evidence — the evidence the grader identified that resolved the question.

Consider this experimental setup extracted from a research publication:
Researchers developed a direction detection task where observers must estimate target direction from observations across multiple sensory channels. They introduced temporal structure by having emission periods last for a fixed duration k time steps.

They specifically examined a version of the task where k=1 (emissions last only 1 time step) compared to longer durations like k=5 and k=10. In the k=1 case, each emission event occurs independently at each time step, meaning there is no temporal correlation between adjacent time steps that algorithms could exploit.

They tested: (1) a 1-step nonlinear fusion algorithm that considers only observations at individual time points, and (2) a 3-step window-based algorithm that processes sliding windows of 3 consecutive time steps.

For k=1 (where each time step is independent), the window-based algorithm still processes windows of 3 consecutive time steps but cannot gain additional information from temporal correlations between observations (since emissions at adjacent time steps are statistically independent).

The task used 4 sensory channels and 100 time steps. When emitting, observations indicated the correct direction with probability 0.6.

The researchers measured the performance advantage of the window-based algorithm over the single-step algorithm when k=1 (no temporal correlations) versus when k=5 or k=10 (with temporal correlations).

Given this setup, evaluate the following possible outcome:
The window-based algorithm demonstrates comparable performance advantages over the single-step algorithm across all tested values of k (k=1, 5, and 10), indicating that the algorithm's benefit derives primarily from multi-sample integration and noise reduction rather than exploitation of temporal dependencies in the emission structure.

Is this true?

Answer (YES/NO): NO